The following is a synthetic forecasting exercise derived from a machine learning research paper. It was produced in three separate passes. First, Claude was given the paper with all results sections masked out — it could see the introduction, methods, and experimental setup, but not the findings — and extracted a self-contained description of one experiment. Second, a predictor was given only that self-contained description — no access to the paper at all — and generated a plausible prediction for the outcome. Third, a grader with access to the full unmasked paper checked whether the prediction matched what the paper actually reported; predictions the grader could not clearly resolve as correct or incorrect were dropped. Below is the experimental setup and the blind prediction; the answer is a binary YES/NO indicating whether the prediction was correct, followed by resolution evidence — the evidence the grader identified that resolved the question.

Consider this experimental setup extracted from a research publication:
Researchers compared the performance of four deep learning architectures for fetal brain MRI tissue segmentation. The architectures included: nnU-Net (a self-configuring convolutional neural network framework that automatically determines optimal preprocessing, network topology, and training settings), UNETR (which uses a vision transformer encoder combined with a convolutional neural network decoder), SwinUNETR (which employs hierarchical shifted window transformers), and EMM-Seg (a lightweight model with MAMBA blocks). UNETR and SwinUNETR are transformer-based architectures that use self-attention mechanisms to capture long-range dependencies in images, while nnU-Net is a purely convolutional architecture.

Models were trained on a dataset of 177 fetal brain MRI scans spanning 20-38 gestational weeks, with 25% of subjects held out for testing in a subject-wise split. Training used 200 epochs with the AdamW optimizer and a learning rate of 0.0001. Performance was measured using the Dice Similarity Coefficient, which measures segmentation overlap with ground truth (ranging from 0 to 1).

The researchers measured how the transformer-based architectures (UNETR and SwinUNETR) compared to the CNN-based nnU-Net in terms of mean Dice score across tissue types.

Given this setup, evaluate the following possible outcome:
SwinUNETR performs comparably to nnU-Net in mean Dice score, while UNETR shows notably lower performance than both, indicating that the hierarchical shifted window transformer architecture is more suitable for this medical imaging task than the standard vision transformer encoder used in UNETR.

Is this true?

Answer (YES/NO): YES